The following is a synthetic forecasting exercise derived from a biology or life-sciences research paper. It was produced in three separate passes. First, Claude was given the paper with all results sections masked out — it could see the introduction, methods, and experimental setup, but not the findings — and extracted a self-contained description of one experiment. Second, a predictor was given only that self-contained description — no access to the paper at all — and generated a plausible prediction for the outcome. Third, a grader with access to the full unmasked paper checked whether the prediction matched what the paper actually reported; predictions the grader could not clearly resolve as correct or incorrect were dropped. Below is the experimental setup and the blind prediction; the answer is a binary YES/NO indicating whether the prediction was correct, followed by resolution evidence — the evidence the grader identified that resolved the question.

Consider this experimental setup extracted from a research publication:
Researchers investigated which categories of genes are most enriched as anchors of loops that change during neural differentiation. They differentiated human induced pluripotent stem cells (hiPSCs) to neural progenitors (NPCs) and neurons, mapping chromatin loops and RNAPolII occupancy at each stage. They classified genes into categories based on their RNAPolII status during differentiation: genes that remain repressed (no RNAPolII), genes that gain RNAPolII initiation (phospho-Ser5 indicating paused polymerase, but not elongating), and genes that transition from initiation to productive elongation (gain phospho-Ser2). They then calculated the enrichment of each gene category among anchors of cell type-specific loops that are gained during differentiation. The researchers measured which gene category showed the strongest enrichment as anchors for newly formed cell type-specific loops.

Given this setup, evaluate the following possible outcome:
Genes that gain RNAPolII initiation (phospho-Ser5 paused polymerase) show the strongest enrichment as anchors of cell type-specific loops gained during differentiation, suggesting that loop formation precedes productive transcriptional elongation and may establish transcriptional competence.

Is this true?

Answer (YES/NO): NO